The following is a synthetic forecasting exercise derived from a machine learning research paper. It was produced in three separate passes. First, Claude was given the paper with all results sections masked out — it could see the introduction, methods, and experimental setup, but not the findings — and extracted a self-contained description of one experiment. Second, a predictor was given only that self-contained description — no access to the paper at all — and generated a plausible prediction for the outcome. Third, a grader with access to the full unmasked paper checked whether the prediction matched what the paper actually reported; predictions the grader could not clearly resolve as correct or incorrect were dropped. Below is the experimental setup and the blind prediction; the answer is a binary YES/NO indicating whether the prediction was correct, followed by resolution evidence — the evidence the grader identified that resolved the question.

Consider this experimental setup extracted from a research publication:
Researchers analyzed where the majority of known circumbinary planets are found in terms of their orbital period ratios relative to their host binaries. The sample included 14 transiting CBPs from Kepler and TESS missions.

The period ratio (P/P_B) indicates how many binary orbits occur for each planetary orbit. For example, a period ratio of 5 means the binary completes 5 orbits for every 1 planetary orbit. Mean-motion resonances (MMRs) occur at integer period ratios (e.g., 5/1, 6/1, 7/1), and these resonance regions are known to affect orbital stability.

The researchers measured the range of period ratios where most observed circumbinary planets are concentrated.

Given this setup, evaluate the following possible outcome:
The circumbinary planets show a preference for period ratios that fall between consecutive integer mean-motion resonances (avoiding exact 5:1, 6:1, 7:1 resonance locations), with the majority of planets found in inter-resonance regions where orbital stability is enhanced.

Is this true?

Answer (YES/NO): NO